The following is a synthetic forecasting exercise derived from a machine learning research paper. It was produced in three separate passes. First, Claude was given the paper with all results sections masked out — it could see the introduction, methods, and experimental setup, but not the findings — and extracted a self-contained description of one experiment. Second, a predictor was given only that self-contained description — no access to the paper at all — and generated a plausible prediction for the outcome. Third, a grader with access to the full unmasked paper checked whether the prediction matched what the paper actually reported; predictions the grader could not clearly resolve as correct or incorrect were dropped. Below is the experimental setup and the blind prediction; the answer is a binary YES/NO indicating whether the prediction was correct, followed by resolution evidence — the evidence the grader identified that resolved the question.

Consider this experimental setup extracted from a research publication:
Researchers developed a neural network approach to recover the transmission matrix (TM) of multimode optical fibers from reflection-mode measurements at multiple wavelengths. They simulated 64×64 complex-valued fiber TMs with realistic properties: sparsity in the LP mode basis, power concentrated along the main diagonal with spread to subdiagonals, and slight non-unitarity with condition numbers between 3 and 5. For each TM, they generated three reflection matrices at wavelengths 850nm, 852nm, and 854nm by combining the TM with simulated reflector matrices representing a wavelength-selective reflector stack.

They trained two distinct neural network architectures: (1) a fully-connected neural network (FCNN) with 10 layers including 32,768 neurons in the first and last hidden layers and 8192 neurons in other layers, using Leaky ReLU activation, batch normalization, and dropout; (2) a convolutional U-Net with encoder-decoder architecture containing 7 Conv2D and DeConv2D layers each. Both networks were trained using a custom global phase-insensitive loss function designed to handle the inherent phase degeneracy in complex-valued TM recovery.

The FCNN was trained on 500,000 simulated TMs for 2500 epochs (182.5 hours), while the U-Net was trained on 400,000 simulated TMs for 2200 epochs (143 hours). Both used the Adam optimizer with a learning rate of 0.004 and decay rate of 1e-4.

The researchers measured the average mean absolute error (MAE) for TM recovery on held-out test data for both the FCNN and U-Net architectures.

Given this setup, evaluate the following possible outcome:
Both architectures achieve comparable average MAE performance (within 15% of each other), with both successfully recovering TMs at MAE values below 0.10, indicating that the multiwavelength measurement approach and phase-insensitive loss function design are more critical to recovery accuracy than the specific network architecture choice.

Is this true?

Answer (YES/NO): NO